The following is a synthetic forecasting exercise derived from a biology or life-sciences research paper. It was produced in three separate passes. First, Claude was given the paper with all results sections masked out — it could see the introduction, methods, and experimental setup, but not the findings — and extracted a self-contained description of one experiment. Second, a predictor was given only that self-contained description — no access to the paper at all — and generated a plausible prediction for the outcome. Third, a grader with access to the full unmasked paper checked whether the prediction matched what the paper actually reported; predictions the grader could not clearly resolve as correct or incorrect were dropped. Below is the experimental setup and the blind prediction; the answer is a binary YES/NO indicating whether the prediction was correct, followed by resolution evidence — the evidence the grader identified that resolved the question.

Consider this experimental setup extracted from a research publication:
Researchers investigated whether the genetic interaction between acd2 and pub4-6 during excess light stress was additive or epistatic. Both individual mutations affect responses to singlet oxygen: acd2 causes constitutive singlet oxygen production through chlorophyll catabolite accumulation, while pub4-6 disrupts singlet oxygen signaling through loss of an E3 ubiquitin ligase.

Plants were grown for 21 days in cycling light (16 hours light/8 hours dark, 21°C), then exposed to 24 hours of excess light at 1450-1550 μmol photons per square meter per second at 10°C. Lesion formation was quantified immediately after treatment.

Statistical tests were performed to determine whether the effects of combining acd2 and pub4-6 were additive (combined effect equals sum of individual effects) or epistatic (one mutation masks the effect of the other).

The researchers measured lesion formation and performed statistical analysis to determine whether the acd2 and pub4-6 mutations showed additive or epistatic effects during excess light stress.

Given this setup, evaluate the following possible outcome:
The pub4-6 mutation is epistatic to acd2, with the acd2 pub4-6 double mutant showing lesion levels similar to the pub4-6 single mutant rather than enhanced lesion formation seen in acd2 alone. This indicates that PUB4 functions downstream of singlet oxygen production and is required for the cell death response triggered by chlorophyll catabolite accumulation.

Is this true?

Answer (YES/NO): NO